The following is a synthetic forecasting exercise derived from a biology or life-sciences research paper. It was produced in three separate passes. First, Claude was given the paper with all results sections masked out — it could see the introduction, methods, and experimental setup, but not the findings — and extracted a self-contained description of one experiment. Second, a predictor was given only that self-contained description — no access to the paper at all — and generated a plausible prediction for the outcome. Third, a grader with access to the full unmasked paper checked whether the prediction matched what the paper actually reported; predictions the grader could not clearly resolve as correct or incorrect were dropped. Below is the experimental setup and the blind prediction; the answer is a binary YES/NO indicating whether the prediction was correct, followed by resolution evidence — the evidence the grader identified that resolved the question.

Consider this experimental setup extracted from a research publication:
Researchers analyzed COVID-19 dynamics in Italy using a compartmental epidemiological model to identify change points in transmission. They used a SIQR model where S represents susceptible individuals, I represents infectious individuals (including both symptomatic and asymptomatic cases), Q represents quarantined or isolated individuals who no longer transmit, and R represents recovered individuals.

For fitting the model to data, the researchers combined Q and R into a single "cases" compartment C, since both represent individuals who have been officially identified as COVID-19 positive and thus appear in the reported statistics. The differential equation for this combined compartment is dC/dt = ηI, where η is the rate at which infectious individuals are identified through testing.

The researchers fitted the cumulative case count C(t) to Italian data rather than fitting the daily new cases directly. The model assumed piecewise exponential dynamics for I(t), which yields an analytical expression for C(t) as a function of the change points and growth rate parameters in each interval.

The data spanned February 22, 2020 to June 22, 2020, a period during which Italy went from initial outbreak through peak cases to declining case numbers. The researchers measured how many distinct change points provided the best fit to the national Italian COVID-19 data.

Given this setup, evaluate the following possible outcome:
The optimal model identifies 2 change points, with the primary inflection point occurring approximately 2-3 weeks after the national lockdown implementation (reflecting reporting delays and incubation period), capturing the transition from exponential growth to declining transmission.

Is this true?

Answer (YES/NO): NO